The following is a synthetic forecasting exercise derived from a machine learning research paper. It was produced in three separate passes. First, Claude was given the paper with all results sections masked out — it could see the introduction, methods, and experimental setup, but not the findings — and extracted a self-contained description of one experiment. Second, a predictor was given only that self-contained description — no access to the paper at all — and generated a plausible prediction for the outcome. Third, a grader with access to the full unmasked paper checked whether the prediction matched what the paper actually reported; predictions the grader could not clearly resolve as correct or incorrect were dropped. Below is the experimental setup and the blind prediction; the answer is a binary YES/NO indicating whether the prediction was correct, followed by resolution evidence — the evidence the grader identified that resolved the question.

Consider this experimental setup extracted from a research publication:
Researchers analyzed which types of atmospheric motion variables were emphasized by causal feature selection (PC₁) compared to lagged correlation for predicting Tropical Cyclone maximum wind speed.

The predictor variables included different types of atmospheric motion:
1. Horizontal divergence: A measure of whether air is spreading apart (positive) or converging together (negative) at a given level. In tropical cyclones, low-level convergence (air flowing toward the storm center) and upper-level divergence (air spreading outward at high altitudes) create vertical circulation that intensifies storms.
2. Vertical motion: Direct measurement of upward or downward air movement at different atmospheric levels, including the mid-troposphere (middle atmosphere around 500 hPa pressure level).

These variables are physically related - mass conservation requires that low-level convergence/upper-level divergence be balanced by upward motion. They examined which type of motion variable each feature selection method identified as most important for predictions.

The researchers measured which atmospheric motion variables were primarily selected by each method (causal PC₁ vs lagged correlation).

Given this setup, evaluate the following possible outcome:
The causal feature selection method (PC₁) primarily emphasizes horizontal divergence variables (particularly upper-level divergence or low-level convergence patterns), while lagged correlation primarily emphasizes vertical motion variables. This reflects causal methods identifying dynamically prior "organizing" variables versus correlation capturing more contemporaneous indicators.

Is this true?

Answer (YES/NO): YES